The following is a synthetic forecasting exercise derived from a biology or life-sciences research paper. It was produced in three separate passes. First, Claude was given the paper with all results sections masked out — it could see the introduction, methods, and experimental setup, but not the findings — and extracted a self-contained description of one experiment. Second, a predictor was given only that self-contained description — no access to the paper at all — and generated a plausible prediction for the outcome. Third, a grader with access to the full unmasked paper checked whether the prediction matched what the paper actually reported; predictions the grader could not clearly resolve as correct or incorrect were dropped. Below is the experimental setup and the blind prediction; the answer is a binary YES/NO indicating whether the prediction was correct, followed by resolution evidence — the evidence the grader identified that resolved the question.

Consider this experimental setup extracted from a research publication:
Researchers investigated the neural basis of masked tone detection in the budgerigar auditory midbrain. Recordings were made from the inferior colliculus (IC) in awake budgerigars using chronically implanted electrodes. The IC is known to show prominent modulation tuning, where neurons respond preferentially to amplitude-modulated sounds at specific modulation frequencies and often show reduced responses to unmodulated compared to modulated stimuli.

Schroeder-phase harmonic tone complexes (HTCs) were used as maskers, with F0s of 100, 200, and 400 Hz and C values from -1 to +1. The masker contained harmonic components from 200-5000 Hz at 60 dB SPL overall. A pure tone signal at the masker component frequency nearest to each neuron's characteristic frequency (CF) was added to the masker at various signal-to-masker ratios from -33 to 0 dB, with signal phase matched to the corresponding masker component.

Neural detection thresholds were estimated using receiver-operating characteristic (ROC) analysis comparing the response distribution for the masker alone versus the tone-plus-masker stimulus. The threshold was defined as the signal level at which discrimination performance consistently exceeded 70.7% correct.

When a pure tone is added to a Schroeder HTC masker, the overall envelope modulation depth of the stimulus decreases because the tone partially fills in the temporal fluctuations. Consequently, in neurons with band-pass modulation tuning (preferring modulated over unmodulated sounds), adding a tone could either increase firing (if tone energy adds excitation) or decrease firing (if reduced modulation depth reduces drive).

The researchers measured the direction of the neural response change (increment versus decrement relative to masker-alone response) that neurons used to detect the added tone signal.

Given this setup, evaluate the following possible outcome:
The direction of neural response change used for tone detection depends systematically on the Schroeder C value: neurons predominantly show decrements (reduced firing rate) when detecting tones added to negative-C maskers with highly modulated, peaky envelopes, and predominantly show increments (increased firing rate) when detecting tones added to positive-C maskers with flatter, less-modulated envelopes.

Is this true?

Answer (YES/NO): NO